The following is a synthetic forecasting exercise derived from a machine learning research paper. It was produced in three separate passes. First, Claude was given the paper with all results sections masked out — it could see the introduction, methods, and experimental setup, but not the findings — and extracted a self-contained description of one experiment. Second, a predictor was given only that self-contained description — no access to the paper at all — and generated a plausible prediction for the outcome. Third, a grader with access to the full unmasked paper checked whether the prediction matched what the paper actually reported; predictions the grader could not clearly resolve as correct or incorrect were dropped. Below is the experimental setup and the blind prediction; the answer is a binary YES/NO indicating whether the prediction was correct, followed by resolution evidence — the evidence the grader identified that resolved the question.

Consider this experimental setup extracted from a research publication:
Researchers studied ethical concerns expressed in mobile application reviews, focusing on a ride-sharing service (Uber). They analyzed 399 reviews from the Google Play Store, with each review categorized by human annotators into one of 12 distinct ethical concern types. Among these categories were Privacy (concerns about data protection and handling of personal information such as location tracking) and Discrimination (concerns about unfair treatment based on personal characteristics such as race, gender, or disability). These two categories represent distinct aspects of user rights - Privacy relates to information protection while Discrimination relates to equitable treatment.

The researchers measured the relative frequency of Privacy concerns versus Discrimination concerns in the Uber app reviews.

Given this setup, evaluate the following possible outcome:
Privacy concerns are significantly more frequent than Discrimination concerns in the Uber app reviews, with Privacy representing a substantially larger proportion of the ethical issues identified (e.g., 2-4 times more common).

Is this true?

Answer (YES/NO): NO